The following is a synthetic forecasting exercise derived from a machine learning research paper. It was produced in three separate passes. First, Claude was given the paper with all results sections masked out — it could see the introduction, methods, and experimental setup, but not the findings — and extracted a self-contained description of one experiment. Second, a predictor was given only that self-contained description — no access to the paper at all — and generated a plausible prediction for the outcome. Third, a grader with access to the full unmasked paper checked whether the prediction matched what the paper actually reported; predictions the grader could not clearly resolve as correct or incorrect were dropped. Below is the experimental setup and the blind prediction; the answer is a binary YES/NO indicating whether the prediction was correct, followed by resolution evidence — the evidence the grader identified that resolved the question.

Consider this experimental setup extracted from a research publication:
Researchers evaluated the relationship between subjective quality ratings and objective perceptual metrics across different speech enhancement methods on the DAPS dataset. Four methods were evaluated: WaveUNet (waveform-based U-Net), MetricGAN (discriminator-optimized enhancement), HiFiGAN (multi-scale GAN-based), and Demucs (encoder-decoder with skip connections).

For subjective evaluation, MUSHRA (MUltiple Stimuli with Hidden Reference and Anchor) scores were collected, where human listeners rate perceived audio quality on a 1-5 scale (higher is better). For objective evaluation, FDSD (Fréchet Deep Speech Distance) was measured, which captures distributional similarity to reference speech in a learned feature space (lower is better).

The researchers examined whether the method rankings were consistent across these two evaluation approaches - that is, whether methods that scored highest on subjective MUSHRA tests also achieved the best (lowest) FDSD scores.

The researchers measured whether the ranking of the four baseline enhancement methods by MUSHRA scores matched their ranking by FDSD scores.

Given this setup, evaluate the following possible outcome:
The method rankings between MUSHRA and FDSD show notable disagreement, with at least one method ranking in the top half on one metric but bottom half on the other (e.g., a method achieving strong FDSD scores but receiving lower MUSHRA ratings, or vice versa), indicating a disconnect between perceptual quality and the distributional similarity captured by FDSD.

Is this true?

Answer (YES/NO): YES